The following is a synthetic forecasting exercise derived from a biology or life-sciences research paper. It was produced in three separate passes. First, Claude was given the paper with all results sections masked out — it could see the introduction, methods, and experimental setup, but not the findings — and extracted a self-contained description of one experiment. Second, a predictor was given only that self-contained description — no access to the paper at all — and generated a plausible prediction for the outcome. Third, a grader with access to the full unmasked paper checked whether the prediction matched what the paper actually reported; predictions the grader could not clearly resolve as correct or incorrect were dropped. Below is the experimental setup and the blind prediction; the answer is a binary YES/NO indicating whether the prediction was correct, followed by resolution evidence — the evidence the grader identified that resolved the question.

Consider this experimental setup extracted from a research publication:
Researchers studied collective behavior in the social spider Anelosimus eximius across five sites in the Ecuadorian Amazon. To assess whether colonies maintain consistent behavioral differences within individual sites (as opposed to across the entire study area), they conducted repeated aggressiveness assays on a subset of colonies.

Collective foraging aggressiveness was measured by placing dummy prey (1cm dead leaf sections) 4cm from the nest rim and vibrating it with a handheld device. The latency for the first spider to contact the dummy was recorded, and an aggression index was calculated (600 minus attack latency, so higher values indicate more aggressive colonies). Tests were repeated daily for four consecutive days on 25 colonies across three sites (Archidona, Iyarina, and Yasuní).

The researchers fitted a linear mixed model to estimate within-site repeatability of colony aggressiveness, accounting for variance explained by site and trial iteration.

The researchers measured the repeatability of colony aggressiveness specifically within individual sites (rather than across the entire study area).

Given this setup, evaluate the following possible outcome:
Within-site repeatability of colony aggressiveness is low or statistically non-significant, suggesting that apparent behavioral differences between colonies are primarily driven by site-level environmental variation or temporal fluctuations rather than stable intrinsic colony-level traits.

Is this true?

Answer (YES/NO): YES